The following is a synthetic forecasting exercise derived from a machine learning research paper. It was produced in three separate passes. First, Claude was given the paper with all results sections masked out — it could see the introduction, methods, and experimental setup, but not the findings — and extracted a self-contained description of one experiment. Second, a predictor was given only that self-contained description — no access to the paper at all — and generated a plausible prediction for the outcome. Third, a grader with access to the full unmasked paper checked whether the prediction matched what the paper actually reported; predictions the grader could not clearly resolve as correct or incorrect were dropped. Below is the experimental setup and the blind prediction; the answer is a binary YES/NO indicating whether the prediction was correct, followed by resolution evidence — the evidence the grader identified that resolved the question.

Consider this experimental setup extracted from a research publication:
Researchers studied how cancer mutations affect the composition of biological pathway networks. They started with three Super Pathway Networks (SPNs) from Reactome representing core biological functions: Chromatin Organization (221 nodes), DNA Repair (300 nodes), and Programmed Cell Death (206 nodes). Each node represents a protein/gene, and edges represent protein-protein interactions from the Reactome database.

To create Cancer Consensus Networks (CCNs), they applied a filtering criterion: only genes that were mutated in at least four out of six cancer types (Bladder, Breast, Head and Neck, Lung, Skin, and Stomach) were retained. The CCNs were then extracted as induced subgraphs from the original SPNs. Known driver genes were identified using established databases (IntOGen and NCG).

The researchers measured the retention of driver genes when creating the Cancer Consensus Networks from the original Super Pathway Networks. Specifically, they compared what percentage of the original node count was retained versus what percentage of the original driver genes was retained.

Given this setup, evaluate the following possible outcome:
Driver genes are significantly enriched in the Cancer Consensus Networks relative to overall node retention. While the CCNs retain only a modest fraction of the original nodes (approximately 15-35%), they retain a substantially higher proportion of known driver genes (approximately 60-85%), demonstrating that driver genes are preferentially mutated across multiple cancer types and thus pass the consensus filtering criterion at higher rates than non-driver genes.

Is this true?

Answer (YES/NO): NO